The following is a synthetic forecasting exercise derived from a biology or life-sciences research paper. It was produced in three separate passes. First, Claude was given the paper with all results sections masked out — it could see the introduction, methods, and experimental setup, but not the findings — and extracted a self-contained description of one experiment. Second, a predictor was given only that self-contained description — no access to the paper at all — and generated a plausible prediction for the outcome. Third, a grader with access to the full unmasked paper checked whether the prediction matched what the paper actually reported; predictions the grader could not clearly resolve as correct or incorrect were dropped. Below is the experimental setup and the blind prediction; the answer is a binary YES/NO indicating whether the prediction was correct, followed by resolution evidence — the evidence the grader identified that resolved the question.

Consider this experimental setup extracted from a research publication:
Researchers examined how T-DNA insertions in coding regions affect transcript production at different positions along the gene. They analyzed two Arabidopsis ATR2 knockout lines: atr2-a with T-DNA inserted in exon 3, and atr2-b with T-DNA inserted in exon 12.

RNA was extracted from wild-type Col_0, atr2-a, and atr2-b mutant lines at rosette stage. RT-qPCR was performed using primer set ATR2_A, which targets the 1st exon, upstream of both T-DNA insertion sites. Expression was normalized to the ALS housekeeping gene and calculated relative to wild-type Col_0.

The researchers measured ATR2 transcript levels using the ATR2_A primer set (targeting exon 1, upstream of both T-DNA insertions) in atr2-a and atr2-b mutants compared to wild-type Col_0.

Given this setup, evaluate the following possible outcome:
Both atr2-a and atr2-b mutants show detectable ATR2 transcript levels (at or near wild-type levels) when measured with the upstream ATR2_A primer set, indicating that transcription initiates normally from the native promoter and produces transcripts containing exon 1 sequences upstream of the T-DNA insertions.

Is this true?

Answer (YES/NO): NO